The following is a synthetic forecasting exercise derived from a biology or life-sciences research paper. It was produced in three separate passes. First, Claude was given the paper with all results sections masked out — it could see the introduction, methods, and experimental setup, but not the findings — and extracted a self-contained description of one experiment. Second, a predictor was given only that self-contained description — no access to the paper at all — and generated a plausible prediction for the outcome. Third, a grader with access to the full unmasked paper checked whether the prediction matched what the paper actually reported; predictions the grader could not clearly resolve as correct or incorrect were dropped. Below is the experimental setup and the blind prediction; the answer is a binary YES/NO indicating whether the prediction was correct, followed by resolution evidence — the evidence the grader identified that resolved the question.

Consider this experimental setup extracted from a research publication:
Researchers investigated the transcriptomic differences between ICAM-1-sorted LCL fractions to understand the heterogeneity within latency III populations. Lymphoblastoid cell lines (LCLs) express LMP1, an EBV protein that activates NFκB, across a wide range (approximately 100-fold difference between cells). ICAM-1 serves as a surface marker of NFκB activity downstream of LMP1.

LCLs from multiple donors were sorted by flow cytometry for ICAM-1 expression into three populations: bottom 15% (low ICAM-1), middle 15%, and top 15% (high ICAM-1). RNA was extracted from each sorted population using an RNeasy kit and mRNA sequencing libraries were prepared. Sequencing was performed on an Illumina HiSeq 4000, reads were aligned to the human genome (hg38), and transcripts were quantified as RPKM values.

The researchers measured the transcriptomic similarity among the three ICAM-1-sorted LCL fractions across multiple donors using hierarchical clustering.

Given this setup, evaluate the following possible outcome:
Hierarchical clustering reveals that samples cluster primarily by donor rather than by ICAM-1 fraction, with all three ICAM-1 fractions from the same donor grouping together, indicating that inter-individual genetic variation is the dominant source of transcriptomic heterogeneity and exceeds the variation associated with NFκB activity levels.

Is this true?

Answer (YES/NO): YES